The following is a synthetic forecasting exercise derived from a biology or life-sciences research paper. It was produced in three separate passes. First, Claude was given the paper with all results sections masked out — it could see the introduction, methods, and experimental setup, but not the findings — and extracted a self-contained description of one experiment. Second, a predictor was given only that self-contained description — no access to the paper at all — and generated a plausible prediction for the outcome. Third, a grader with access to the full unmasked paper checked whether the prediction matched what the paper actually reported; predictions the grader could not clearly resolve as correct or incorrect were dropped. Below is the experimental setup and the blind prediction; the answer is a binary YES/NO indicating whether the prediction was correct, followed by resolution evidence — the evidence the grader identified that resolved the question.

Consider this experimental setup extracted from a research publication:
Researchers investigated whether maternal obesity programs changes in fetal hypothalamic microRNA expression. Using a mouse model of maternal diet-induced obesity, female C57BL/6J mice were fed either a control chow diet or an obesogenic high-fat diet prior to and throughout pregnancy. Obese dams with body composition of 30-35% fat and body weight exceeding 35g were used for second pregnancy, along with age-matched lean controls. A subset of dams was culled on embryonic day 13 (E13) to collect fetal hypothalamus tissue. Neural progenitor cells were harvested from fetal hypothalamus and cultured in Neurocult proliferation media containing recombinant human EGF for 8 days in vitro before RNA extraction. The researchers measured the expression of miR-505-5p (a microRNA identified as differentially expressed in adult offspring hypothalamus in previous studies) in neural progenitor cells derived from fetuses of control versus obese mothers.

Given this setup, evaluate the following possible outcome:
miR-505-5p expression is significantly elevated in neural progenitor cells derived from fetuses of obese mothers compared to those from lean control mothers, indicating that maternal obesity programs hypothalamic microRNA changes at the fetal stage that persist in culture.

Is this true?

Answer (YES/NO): YES